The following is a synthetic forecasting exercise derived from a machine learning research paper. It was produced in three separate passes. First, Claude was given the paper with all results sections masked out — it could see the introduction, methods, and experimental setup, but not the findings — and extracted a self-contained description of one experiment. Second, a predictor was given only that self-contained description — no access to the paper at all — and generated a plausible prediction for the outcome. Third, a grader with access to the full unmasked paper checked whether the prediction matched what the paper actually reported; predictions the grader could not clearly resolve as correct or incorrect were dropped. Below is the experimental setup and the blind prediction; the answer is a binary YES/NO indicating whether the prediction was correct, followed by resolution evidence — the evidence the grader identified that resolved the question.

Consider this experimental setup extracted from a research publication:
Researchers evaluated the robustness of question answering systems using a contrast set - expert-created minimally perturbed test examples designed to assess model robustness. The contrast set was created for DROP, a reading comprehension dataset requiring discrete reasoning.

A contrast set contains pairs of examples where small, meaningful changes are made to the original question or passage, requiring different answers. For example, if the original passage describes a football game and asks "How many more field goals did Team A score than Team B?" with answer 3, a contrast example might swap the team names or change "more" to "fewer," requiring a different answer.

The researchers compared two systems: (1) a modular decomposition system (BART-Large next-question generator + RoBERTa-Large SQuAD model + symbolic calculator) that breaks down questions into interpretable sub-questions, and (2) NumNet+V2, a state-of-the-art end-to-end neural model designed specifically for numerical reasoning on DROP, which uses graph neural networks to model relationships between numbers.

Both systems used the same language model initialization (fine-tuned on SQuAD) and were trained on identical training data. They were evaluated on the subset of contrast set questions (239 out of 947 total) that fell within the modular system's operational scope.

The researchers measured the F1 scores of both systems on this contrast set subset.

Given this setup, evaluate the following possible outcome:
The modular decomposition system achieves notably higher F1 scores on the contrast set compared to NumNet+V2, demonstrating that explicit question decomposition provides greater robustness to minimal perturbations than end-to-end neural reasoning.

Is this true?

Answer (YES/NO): YES